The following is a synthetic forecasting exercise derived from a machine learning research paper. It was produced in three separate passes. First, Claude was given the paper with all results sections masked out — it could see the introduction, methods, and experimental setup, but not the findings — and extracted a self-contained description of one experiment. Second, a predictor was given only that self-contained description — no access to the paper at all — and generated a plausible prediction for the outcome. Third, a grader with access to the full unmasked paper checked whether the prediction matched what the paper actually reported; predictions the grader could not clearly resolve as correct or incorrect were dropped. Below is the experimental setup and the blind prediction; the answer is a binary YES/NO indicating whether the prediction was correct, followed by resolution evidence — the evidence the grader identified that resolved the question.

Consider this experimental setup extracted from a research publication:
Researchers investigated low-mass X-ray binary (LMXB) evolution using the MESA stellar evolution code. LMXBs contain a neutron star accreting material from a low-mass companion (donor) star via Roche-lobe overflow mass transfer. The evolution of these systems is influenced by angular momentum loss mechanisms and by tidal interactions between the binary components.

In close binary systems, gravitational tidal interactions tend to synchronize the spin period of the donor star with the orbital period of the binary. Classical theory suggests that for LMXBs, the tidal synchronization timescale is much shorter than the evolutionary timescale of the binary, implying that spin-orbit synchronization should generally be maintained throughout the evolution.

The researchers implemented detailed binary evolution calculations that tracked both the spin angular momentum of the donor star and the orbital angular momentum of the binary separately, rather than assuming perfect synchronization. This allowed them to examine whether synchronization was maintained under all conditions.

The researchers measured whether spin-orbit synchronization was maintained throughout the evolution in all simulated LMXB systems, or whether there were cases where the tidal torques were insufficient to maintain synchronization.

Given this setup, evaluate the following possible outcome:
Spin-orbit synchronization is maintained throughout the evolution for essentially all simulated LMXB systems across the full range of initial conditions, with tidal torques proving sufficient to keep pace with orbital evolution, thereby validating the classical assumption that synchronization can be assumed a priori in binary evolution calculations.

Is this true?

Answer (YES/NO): NO